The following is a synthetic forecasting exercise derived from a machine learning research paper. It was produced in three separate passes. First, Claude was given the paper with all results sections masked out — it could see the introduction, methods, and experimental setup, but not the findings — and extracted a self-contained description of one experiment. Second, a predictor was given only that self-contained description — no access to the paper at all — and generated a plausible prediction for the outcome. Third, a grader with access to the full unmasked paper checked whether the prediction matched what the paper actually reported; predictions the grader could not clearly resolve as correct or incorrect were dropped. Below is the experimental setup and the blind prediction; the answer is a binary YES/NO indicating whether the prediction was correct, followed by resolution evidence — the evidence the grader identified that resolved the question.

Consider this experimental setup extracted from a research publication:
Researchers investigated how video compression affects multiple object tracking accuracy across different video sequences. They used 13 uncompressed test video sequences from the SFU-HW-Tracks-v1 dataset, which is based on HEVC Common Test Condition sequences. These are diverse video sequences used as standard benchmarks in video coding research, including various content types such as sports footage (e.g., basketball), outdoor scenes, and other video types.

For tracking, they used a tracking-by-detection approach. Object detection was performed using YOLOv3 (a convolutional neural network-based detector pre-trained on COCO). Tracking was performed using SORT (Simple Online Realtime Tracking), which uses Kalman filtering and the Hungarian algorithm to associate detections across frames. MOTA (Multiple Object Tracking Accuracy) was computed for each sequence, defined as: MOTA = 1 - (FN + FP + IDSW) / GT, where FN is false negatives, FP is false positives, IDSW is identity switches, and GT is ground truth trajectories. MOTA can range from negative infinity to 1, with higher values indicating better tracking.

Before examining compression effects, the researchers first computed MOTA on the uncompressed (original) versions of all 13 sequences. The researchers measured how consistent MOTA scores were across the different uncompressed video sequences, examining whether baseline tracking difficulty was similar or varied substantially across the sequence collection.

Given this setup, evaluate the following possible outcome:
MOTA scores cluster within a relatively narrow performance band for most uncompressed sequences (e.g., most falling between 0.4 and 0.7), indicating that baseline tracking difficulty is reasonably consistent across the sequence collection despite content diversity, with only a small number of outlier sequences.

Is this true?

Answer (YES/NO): NO